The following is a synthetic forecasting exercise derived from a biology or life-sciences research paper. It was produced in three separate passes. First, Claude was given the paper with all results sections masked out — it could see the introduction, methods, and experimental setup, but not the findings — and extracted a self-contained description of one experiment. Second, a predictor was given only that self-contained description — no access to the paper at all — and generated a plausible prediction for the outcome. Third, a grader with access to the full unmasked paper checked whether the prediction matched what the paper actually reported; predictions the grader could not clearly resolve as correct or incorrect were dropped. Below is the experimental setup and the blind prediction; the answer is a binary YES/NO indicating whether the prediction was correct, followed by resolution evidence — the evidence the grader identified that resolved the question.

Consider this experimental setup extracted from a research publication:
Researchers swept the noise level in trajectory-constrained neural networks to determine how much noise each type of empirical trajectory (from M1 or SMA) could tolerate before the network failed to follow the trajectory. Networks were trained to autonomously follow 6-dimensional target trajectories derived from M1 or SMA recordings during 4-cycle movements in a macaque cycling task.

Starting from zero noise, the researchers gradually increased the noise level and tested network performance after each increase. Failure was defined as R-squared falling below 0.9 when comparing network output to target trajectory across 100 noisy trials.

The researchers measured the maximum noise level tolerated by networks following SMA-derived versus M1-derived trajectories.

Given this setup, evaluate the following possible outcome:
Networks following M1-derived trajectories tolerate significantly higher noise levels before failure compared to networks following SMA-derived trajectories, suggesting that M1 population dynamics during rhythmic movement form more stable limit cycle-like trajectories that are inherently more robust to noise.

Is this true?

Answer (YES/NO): NO